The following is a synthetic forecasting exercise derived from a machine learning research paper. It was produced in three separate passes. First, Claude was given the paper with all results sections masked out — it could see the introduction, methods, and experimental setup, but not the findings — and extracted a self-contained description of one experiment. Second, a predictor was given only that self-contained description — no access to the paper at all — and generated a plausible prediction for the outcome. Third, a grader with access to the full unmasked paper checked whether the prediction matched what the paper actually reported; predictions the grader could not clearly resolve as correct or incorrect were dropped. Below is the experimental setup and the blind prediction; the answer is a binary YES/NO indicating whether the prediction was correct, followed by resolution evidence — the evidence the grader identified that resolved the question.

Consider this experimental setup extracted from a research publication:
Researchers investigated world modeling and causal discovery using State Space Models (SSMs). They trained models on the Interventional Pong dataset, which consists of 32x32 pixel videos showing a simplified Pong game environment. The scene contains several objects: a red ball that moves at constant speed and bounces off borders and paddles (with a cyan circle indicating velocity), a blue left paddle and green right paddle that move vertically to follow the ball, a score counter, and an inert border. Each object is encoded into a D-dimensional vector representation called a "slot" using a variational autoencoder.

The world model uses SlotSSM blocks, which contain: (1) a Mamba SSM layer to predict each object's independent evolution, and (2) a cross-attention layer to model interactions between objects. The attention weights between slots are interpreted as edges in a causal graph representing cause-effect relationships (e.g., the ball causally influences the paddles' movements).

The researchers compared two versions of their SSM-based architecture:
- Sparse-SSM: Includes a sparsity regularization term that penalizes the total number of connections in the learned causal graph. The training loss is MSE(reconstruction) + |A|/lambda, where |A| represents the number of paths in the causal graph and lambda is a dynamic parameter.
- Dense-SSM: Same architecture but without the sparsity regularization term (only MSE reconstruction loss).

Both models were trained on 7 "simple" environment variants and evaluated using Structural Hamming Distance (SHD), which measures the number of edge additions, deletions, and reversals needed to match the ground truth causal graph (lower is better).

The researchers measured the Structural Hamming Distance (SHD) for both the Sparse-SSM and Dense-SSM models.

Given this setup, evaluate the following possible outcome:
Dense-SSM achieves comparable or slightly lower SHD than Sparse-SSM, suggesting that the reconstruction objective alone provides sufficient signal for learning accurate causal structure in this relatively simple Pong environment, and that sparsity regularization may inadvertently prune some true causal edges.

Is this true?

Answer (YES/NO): NO